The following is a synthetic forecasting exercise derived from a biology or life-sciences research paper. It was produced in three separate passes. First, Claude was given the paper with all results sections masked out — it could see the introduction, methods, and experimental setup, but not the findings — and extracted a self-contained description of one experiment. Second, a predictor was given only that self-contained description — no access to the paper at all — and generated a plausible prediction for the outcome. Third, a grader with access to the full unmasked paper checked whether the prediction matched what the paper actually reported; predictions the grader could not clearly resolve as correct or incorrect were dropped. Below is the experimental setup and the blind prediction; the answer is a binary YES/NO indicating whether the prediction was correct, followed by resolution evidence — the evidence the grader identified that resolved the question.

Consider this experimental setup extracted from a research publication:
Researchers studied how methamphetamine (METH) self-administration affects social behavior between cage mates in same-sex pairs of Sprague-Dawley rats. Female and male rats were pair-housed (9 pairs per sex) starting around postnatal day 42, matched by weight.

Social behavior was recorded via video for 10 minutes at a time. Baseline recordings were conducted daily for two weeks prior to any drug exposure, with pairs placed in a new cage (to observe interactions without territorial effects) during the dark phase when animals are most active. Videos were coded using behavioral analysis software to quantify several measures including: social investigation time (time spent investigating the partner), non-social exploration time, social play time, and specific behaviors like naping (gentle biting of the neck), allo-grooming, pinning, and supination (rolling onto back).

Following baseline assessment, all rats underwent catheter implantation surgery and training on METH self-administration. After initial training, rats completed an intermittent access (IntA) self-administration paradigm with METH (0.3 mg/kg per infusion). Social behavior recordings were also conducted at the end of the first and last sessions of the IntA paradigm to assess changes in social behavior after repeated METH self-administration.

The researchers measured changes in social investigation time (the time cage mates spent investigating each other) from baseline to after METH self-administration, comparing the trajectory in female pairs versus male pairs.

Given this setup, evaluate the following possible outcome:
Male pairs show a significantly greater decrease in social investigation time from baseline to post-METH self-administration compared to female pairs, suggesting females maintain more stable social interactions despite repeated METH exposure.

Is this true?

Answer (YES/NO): YES